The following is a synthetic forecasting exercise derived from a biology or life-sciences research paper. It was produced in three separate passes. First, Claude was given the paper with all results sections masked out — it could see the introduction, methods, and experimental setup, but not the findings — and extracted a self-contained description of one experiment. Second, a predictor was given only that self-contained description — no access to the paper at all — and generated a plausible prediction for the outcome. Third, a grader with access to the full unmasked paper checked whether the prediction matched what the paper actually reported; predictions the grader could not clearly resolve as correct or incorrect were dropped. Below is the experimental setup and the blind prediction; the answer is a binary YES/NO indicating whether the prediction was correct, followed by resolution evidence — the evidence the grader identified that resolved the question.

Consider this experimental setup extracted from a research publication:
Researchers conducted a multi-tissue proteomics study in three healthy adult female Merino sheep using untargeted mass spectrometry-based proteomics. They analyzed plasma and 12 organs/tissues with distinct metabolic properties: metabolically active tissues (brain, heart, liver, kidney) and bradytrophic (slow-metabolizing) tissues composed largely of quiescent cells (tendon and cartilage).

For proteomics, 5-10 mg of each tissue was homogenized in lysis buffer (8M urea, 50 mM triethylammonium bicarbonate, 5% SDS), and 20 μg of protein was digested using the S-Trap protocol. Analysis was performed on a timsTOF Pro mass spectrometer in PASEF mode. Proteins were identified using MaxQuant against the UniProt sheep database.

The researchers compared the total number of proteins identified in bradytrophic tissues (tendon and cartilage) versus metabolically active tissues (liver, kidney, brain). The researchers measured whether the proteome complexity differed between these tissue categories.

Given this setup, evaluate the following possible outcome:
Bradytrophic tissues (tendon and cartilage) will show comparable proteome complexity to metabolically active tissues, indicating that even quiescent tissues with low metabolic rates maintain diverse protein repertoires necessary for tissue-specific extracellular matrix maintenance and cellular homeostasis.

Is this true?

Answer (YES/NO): NO